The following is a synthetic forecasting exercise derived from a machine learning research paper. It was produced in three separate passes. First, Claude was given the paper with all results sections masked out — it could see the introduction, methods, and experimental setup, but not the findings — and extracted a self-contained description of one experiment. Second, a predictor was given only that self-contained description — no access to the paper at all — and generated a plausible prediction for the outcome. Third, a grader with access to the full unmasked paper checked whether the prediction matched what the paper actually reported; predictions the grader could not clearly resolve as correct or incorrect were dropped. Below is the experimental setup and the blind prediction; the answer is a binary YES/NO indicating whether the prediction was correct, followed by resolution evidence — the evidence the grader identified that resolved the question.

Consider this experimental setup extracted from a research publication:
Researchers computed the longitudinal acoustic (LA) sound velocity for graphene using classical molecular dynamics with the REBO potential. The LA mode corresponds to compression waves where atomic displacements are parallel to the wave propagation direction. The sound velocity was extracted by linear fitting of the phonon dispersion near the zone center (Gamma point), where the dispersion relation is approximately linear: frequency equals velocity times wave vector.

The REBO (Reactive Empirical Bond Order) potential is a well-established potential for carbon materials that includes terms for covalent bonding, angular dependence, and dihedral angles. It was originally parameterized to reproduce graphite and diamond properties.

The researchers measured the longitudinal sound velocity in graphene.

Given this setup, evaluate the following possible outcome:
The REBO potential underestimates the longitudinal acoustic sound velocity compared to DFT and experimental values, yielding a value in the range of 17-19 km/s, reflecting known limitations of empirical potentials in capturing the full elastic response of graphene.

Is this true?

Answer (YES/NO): YES